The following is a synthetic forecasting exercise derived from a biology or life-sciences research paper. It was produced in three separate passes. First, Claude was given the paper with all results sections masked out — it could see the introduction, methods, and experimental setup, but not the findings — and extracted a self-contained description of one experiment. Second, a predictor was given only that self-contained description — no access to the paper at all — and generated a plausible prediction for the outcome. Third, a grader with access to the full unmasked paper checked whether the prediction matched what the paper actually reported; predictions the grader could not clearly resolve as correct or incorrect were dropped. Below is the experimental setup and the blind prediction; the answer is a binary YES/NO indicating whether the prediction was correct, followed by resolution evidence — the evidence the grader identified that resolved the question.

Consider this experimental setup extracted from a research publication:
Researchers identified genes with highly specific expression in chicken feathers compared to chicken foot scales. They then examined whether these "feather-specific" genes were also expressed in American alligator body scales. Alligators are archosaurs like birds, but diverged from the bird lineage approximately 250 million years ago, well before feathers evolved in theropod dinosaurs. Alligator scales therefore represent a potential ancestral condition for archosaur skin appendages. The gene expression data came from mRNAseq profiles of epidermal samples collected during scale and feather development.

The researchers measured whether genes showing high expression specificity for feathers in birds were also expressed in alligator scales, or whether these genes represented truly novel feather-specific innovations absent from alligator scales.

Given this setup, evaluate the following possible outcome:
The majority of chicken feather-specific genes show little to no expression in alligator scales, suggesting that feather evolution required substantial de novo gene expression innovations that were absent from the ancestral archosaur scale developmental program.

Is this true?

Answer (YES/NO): NO